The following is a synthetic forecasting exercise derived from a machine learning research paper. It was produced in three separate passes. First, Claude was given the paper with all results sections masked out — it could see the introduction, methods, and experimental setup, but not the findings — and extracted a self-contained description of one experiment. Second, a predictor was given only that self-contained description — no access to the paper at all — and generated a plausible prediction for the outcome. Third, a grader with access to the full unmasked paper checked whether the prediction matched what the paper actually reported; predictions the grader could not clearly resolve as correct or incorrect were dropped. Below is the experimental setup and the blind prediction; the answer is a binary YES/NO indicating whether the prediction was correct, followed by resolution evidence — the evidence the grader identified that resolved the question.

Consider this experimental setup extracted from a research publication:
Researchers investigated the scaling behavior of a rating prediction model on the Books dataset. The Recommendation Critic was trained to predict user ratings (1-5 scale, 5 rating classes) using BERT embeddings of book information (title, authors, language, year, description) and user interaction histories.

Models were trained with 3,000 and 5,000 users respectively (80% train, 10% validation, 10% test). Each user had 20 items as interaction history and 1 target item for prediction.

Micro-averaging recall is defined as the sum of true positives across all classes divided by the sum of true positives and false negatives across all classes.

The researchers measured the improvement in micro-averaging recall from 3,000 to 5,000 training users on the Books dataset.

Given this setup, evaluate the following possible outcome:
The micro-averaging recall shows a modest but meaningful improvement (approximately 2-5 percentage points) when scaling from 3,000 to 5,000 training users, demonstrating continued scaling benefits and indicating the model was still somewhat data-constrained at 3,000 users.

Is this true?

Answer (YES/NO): NO